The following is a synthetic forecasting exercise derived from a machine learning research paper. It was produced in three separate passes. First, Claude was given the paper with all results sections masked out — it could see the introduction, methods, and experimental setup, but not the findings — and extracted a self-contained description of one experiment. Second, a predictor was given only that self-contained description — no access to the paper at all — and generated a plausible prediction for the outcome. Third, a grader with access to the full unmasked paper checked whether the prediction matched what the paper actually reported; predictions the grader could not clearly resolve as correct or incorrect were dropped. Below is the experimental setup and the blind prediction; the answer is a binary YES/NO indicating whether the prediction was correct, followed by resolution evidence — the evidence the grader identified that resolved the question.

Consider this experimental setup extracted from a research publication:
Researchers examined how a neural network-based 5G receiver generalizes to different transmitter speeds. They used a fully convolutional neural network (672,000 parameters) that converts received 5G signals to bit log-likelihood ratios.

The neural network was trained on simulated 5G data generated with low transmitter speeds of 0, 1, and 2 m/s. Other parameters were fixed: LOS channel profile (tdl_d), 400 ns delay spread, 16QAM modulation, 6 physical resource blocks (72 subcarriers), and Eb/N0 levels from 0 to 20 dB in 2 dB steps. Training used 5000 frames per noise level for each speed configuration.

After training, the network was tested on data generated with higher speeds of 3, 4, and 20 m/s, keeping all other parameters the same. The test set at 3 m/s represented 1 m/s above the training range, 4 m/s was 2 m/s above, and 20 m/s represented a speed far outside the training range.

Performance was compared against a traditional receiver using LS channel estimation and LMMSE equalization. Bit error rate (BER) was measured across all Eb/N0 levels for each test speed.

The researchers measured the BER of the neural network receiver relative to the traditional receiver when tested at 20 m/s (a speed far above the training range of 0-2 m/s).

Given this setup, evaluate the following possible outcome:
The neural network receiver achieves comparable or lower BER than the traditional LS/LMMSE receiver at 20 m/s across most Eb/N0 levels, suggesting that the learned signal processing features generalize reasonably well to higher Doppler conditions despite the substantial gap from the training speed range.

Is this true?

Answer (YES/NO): NO